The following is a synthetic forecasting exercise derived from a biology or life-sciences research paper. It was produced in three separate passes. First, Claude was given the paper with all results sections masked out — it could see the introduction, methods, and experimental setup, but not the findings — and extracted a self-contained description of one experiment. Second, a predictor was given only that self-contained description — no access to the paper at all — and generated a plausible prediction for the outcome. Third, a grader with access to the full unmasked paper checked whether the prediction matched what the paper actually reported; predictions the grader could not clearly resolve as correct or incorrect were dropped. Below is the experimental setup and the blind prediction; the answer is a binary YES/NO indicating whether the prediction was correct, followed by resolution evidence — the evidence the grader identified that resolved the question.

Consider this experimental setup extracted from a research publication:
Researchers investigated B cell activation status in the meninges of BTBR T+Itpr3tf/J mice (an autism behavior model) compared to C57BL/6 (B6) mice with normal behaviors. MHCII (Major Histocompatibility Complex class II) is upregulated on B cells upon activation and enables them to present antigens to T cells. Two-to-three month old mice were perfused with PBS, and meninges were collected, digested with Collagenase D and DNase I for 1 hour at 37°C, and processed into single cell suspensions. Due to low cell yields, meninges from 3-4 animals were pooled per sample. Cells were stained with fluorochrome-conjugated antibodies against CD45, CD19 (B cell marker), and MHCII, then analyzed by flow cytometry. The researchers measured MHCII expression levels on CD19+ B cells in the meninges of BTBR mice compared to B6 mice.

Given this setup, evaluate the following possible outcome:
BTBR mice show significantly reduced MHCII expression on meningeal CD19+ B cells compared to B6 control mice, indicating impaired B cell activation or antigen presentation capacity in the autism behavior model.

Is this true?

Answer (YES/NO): NO